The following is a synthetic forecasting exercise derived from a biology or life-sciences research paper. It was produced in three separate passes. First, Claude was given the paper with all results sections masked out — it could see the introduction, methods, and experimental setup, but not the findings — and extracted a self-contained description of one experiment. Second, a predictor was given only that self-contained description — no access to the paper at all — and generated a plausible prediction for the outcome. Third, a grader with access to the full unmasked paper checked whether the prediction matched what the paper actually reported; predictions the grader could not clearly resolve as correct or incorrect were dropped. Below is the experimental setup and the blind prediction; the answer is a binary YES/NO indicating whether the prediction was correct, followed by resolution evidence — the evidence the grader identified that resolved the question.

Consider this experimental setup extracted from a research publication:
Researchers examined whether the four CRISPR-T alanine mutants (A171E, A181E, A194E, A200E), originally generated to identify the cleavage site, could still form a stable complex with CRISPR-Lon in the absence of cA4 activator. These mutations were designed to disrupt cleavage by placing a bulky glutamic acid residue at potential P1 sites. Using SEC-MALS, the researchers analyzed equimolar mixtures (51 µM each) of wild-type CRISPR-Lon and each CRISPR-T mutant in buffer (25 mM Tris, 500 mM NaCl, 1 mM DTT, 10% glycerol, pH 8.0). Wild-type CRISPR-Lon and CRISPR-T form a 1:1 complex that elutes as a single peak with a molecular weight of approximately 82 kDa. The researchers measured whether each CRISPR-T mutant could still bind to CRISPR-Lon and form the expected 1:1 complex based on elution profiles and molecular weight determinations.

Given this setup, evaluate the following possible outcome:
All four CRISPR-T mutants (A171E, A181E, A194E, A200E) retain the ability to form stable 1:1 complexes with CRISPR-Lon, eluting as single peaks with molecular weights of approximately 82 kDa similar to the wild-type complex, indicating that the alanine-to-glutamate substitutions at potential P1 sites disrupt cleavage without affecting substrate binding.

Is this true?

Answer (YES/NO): NO